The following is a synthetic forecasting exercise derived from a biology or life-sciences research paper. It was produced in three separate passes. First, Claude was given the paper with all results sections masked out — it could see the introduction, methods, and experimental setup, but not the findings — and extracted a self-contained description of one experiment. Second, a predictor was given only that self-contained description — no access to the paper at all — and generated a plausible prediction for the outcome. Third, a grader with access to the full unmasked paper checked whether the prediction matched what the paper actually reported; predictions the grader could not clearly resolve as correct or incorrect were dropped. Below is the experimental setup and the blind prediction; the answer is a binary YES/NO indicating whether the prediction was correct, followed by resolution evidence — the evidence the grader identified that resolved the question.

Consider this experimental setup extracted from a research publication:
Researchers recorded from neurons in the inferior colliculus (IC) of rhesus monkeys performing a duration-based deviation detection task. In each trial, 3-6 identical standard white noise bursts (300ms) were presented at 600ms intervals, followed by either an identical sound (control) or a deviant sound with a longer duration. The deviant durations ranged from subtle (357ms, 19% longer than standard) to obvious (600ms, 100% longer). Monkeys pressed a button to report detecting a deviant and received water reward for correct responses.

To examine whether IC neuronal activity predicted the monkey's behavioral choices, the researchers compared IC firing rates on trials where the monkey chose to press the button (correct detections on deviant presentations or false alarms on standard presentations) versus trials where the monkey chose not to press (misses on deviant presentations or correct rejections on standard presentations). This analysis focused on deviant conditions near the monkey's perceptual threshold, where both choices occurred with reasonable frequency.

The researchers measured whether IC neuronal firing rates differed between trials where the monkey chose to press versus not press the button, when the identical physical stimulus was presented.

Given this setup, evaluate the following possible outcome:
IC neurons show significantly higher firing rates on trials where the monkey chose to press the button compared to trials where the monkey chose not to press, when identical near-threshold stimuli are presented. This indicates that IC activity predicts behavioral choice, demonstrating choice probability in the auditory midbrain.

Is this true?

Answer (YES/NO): YES